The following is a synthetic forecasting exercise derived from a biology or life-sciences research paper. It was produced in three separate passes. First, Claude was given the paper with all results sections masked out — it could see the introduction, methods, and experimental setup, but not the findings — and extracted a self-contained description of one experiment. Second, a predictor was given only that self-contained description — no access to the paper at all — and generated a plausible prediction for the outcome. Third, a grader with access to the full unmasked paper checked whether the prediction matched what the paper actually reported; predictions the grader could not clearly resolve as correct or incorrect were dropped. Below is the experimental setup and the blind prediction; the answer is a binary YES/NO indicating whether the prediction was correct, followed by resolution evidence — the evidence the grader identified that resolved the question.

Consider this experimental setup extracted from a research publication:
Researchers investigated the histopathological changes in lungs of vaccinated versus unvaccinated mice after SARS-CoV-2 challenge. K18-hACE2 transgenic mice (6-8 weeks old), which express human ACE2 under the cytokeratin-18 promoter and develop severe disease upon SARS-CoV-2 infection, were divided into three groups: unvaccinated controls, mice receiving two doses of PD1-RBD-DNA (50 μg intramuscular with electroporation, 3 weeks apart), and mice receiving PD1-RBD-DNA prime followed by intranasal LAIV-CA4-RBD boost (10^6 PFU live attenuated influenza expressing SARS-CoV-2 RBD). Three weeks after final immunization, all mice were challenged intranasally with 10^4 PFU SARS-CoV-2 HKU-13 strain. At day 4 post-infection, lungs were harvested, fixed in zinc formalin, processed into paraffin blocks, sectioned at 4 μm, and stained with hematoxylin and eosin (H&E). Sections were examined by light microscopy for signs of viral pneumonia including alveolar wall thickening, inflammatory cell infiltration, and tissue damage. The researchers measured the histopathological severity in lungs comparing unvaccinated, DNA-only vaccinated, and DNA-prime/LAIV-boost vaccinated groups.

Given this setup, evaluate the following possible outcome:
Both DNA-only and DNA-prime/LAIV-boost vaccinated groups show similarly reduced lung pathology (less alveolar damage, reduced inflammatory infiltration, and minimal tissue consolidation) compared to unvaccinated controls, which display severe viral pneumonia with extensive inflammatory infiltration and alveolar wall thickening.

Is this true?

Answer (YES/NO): NO